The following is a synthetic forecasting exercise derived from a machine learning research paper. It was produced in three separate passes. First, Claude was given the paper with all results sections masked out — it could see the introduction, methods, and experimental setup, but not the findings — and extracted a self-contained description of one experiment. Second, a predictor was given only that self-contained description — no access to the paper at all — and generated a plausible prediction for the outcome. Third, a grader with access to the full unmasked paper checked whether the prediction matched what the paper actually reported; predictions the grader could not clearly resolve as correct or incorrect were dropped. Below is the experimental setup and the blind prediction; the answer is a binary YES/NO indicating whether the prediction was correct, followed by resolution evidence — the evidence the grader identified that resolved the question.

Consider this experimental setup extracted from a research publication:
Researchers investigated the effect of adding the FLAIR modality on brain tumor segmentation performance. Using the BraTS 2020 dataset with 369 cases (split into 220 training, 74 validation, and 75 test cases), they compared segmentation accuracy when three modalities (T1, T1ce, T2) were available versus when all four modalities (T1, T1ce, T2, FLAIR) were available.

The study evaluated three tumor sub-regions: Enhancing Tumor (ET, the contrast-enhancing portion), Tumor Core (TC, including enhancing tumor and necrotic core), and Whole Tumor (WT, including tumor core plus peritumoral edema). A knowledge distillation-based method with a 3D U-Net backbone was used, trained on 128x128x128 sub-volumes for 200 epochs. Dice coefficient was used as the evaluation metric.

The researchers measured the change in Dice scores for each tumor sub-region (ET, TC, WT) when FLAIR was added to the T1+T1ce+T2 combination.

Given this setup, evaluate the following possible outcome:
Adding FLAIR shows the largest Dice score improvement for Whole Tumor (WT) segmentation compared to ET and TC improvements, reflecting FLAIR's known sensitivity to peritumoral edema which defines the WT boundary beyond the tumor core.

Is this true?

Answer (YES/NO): YES